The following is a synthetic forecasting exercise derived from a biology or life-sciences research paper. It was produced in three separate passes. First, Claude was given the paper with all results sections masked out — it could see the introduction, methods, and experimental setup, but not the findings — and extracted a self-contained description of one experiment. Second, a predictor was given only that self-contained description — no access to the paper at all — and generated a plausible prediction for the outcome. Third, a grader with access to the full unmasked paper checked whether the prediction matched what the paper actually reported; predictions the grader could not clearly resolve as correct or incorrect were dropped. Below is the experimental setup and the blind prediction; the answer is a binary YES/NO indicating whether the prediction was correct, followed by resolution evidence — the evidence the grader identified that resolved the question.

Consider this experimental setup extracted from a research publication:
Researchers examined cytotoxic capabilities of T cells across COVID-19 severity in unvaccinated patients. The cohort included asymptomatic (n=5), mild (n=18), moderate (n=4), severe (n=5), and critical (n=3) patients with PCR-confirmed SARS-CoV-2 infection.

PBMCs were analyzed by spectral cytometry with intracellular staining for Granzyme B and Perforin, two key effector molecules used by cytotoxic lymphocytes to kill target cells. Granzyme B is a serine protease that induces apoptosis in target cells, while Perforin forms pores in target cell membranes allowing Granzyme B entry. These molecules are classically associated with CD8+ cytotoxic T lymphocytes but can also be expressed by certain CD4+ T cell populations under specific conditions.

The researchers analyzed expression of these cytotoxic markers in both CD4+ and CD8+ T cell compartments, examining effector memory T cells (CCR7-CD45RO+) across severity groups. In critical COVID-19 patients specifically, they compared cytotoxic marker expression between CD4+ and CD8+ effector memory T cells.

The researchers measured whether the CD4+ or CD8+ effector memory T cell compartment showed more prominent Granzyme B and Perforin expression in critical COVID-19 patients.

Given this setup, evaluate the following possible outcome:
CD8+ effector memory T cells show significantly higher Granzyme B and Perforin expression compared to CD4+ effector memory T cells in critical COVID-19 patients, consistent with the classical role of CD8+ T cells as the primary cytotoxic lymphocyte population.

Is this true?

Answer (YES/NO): NO